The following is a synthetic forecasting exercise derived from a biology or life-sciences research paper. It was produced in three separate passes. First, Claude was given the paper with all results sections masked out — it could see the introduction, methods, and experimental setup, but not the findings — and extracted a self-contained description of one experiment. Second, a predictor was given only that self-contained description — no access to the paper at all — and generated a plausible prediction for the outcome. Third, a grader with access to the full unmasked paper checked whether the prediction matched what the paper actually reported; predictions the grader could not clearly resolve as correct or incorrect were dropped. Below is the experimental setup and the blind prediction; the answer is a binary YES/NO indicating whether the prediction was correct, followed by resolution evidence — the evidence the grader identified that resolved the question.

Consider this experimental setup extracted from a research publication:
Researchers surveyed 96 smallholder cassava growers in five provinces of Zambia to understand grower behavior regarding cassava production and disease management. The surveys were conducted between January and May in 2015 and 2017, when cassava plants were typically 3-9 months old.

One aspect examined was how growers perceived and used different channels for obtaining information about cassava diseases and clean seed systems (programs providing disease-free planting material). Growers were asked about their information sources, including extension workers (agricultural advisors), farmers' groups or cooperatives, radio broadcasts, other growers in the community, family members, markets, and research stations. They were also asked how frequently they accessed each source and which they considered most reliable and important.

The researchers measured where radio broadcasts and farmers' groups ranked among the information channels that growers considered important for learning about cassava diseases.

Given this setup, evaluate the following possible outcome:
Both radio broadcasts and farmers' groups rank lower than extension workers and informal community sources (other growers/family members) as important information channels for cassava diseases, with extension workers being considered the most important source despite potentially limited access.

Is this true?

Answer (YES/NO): NO